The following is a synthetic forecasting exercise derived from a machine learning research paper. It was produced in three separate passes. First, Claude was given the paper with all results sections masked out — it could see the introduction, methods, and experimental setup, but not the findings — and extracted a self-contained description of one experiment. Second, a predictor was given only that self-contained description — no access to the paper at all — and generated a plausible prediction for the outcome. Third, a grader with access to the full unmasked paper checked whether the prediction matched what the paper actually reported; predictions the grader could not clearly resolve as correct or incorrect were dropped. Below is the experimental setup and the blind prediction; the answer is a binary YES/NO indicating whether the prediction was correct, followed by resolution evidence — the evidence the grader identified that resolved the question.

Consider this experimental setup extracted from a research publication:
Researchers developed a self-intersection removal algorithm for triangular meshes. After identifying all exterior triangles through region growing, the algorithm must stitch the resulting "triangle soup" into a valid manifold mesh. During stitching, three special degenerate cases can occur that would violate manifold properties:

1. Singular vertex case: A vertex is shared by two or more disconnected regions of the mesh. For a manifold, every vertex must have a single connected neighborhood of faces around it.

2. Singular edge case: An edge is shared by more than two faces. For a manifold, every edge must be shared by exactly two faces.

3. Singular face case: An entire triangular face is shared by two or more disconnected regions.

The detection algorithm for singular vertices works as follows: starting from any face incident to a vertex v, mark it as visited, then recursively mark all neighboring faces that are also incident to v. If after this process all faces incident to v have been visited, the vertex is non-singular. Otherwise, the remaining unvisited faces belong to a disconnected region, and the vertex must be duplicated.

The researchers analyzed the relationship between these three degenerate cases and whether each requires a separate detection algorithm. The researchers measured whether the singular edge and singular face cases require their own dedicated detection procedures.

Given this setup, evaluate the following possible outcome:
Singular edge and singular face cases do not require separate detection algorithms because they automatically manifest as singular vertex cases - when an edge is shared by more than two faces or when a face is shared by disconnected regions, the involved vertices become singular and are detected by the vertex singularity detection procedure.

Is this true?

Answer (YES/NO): YES